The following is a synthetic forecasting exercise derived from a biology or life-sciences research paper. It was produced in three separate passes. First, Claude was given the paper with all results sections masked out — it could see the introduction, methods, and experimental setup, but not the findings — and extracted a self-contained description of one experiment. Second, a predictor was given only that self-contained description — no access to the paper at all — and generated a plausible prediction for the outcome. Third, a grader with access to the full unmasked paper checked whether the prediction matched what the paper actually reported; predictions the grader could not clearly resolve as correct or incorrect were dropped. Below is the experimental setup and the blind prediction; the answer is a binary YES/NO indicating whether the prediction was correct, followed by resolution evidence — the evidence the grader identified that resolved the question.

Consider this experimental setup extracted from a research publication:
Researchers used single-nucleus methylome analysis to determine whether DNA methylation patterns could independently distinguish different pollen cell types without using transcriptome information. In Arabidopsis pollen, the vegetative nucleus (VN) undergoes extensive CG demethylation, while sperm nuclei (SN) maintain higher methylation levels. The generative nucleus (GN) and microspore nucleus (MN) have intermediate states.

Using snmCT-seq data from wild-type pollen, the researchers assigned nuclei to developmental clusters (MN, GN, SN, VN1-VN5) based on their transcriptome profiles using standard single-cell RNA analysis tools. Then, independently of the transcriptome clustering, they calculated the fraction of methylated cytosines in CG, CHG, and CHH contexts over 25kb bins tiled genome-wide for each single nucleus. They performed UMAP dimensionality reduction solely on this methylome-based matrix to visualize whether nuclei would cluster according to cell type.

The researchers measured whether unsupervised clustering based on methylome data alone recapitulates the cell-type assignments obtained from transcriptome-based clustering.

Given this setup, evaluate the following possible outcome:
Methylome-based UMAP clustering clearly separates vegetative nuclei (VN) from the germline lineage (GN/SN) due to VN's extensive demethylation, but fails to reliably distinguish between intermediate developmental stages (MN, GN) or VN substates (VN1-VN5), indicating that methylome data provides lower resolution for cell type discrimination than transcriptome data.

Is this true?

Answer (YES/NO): YES